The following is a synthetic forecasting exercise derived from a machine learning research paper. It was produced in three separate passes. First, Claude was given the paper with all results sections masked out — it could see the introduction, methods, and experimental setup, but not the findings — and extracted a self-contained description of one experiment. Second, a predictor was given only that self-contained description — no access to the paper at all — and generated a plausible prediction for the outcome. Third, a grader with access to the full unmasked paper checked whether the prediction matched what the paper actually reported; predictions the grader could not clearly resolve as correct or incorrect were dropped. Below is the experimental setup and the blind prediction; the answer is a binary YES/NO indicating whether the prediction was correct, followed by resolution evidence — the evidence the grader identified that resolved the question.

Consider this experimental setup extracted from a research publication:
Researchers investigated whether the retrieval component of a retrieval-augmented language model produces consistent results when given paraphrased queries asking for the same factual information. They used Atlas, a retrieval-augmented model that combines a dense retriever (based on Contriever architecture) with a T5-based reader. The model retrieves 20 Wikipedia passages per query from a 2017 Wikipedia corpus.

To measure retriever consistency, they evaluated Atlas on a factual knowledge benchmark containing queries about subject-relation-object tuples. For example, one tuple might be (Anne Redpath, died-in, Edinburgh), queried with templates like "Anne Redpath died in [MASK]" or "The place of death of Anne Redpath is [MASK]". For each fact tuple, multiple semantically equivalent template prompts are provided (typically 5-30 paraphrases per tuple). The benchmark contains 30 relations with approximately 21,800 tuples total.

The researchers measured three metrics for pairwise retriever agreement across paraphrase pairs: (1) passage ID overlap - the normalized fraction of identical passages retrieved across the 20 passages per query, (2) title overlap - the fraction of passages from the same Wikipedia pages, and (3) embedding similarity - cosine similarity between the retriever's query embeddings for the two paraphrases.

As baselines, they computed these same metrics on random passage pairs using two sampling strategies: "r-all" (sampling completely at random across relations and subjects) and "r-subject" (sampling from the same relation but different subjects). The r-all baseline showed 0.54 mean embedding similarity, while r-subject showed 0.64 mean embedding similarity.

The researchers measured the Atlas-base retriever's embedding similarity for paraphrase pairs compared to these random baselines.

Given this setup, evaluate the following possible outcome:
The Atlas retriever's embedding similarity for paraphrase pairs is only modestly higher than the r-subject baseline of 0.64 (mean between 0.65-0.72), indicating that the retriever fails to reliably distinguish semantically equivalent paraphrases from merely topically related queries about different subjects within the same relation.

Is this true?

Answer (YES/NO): NO